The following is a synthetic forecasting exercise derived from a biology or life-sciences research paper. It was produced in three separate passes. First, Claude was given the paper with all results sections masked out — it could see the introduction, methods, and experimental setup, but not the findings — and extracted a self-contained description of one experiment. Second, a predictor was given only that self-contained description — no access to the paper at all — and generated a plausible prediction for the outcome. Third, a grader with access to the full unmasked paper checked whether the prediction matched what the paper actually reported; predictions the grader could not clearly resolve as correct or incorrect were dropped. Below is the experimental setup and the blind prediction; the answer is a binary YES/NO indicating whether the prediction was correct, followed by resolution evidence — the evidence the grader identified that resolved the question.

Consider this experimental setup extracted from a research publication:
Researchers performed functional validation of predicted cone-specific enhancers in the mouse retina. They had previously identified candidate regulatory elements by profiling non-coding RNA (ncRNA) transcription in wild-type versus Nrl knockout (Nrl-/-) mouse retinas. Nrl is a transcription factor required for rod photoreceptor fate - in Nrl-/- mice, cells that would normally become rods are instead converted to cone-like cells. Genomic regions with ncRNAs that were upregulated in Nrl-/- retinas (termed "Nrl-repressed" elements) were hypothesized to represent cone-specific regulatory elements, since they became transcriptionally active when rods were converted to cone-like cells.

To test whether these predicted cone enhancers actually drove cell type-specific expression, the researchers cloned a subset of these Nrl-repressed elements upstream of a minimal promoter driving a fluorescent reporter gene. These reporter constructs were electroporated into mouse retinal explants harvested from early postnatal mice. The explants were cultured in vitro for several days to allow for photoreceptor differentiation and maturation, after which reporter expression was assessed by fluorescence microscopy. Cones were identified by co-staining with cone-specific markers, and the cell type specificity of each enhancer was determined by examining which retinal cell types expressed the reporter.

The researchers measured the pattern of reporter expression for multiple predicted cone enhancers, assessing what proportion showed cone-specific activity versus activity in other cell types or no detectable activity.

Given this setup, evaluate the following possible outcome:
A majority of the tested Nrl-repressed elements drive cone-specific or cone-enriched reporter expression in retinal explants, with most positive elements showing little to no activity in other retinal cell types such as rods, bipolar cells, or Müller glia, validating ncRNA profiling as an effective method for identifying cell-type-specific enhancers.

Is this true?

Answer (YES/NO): YES